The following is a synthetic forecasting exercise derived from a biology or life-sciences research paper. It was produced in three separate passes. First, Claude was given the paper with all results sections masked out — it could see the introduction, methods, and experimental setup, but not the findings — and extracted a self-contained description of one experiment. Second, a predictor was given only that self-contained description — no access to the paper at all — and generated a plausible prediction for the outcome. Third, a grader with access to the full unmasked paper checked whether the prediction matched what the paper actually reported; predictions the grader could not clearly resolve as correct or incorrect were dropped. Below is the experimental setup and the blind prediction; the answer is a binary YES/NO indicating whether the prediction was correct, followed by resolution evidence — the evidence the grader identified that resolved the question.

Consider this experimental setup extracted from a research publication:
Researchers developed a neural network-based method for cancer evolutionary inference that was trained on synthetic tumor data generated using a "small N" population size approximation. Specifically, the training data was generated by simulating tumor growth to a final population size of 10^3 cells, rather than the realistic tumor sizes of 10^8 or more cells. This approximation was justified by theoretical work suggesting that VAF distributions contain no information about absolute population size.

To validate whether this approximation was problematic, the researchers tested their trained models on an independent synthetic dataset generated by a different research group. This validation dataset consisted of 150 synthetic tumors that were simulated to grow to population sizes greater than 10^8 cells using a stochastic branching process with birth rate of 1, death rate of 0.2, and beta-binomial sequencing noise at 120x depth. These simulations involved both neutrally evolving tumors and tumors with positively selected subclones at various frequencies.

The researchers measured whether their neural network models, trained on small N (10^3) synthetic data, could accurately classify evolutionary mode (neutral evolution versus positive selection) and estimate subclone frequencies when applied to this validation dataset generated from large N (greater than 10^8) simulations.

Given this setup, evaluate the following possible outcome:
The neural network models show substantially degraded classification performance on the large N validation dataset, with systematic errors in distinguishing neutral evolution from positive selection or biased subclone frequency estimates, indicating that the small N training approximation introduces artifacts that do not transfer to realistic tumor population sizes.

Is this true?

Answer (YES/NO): NO